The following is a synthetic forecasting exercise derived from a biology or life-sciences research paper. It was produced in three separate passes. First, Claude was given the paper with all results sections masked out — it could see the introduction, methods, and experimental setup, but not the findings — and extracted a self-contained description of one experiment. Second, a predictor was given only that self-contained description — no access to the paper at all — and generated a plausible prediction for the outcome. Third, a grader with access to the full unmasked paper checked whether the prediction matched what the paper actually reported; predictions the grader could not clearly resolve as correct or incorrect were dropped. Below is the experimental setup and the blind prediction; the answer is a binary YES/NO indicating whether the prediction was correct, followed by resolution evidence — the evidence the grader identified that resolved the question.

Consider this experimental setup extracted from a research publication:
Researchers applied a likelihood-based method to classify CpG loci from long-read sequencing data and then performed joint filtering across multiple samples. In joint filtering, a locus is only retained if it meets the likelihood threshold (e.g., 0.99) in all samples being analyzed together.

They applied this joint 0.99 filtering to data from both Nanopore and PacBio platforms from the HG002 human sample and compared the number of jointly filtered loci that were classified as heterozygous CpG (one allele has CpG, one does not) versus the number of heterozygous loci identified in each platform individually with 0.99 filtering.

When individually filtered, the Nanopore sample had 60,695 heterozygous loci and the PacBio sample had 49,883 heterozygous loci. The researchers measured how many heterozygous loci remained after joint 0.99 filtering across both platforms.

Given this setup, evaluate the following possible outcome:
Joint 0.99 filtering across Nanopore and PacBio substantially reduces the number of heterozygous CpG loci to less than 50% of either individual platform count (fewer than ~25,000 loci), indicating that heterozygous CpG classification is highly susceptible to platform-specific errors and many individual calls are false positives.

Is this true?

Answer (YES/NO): NO